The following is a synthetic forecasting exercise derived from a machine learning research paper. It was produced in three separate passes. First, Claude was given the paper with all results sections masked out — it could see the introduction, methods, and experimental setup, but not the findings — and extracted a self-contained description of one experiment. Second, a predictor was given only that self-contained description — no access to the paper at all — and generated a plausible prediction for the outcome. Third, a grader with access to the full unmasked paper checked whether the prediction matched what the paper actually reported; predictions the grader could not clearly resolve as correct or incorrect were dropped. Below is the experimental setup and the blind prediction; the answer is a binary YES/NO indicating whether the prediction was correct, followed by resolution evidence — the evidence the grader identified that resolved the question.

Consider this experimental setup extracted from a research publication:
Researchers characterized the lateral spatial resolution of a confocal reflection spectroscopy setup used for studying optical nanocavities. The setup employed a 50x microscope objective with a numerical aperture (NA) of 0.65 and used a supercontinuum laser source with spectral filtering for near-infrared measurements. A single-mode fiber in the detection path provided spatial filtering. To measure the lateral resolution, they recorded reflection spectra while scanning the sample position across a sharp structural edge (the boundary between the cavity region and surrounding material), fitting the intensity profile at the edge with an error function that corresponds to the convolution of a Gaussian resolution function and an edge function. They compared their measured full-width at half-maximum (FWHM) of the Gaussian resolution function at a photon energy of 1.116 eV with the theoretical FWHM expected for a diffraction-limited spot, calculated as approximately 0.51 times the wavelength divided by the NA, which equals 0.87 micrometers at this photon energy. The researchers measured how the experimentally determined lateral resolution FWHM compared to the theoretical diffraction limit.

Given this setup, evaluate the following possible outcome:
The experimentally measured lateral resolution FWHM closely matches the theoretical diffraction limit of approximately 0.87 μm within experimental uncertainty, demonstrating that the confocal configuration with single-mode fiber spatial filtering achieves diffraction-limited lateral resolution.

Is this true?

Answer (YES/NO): NO